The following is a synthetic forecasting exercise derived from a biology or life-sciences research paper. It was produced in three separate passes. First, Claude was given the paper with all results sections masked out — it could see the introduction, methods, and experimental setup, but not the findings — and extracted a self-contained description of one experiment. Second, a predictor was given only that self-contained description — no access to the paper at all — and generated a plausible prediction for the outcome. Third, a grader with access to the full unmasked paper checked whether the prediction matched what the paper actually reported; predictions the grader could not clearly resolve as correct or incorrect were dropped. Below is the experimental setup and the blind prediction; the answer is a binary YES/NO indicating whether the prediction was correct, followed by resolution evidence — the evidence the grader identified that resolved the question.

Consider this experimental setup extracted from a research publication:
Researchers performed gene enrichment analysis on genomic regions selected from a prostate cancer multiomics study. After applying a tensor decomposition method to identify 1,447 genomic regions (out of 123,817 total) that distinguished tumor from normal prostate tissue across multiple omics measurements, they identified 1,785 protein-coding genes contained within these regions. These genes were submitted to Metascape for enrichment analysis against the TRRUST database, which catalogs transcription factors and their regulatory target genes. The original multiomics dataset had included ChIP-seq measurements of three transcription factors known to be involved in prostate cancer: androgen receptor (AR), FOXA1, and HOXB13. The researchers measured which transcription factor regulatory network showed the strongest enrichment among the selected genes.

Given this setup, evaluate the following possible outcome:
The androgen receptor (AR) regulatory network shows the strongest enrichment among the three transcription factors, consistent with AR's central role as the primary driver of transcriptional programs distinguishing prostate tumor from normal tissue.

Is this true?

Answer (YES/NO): YES